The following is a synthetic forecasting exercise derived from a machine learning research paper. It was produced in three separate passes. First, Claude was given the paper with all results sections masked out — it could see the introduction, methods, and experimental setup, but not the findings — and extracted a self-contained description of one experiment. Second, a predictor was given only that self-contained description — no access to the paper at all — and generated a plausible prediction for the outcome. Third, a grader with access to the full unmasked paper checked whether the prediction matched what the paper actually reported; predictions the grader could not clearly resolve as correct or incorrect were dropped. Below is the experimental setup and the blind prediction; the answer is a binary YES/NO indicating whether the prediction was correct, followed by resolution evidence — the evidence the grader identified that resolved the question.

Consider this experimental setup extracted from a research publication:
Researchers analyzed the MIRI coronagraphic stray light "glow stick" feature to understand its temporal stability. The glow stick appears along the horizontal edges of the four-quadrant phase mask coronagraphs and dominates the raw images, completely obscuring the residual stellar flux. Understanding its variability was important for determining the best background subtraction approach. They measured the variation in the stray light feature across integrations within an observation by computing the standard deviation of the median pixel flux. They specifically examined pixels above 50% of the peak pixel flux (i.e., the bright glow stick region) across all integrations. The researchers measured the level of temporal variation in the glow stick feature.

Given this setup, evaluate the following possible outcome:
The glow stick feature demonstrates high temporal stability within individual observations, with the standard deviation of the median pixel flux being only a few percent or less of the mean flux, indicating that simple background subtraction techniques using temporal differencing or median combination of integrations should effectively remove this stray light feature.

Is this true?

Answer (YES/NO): YES